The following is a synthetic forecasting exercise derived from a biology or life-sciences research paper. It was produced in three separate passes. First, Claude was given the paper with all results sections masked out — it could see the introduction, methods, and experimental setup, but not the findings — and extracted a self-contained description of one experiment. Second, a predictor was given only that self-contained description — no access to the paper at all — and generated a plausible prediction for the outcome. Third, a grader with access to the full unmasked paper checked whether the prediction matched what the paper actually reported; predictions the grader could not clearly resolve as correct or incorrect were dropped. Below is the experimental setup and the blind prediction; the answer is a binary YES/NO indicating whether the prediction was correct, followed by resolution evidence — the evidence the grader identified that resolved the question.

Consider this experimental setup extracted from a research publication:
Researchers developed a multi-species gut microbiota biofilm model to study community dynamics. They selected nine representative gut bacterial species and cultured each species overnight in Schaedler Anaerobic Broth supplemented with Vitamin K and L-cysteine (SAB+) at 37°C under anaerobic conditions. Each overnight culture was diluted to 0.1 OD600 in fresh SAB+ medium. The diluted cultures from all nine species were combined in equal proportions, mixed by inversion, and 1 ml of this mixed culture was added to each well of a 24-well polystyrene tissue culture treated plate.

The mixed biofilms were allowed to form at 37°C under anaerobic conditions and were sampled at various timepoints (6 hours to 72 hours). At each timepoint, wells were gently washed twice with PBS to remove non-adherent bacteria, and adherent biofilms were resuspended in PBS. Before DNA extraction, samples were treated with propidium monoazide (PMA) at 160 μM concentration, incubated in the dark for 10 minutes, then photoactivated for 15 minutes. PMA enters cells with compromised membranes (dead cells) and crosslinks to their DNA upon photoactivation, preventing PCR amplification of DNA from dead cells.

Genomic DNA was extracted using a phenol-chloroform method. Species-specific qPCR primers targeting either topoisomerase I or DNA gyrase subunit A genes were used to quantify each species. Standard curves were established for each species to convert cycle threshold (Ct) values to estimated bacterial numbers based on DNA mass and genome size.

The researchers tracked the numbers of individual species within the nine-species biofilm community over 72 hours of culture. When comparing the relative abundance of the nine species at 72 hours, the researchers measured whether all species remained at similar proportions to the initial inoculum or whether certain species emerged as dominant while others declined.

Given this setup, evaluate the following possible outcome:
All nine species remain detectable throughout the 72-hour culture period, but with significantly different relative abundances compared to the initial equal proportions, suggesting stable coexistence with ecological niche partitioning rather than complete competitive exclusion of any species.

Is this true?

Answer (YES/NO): NO